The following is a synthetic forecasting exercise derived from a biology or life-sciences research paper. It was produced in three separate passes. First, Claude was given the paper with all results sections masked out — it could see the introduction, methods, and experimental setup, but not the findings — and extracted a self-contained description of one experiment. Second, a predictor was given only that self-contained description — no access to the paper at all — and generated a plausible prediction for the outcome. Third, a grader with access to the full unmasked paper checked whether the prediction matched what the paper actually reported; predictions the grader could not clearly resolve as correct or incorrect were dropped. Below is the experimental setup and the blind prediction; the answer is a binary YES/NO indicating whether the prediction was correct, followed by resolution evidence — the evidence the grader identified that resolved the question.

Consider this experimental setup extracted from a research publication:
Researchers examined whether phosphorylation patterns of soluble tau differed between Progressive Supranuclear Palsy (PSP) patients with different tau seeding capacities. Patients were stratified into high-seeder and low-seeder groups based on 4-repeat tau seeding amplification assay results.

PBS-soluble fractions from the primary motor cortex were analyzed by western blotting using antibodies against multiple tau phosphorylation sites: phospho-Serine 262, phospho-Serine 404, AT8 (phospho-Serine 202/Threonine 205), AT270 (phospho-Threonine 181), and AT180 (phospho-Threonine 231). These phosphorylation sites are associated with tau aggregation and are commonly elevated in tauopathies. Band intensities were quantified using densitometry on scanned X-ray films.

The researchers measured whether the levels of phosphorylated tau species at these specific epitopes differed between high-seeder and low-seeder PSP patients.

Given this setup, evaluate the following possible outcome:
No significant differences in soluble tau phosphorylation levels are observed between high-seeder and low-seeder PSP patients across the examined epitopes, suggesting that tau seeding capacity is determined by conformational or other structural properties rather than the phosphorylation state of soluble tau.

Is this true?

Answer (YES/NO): NO